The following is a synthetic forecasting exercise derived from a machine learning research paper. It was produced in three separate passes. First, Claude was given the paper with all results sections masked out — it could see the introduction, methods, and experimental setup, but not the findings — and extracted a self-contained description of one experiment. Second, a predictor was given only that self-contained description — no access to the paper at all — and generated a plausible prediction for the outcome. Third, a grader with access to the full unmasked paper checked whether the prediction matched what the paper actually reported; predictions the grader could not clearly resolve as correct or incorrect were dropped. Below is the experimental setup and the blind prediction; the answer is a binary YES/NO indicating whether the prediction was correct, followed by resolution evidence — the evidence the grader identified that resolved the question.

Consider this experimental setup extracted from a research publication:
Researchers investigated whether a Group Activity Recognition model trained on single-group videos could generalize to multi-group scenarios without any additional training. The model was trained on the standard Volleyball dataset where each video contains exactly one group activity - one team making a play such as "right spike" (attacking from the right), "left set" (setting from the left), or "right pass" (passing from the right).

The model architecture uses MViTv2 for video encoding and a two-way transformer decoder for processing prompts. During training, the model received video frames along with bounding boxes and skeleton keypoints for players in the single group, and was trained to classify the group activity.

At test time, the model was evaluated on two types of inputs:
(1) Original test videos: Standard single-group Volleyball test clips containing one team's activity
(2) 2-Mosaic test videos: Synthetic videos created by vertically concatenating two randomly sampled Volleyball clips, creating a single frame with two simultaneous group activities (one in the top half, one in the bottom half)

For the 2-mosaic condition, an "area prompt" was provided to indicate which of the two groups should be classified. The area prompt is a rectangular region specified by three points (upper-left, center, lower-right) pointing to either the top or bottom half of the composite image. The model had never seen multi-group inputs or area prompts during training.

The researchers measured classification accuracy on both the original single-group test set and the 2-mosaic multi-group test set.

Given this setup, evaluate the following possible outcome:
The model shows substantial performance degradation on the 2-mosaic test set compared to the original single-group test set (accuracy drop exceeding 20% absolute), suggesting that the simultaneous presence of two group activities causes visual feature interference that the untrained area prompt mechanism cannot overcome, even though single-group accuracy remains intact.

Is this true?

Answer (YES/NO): NO